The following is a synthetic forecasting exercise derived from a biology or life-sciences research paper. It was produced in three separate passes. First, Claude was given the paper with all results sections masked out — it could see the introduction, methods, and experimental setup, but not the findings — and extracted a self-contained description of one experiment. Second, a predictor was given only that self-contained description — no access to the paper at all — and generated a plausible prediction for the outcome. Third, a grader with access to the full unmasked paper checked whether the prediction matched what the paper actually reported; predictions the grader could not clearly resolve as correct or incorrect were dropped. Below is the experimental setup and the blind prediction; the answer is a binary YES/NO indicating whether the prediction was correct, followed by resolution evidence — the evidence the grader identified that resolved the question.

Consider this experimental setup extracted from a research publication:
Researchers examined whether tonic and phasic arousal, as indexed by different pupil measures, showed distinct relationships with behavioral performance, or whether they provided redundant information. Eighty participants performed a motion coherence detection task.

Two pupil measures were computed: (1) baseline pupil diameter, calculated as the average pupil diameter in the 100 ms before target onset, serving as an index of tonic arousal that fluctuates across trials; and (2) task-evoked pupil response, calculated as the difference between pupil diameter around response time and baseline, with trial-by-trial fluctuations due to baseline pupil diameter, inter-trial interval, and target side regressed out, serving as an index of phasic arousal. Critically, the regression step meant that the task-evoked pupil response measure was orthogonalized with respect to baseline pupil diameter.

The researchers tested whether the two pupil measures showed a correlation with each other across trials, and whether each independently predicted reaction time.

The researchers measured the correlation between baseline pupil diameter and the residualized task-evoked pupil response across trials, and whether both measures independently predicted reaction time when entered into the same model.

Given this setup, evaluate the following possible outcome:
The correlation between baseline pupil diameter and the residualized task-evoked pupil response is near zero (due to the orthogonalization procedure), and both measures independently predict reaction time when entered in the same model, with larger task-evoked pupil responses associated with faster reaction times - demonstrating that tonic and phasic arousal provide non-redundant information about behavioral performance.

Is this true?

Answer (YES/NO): NO